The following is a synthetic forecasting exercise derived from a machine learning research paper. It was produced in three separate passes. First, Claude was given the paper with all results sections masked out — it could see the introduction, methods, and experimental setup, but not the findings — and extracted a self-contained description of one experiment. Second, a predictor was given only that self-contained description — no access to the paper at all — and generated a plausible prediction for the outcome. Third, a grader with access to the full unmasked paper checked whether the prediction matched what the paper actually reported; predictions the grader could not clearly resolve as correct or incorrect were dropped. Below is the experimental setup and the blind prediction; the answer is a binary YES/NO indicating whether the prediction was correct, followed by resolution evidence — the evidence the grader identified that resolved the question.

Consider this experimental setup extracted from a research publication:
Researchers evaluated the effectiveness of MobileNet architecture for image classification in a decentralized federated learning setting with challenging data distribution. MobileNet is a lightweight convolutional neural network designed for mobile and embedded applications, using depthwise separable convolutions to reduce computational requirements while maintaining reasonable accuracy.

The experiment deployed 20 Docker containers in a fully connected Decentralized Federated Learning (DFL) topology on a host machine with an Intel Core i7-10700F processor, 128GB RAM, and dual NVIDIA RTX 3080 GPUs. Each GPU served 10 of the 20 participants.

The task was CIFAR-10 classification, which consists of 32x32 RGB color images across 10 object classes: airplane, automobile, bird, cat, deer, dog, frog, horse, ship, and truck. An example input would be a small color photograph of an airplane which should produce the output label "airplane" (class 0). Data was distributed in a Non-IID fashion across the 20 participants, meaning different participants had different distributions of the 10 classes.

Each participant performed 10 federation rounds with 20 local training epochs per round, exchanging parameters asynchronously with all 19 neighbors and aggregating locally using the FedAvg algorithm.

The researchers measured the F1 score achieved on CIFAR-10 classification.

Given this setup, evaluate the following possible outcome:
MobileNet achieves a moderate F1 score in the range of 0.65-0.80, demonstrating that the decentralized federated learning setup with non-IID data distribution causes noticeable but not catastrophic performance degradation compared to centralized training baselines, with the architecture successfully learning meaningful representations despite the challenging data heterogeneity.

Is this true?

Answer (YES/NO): NO